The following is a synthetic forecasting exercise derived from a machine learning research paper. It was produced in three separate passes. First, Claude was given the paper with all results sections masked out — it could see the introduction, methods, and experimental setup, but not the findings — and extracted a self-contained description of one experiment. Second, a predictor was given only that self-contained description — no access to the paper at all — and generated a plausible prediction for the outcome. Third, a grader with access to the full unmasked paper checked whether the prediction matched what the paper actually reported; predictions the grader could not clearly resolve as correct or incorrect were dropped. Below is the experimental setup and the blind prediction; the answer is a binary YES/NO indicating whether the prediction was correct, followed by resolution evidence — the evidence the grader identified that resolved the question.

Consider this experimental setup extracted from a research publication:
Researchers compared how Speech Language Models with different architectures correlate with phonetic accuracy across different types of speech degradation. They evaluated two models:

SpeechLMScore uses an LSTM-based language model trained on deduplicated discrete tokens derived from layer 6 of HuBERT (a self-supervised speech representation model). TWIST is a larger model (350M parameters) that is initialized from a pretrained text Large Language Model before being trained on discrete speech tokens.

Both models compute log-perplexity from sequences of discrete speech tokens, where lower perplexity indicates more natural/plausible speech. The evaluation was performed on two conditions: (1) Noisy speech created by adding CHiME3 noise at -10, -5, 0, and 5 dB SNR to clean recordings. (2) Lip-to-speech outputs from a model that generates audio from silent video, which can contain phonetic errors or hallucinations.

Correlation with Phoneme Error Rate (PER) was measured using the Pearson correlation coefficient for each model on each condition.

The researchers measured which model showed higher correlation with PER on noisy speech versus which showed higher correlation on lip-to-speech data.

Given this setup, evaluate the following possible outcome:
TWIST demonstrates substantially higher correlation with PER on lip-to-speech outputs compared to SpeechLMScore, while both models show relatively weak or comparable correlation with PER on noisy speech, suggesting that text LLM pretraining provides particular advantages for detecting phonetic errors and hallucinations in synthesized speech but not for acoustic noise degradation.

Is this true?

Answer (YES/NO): NO